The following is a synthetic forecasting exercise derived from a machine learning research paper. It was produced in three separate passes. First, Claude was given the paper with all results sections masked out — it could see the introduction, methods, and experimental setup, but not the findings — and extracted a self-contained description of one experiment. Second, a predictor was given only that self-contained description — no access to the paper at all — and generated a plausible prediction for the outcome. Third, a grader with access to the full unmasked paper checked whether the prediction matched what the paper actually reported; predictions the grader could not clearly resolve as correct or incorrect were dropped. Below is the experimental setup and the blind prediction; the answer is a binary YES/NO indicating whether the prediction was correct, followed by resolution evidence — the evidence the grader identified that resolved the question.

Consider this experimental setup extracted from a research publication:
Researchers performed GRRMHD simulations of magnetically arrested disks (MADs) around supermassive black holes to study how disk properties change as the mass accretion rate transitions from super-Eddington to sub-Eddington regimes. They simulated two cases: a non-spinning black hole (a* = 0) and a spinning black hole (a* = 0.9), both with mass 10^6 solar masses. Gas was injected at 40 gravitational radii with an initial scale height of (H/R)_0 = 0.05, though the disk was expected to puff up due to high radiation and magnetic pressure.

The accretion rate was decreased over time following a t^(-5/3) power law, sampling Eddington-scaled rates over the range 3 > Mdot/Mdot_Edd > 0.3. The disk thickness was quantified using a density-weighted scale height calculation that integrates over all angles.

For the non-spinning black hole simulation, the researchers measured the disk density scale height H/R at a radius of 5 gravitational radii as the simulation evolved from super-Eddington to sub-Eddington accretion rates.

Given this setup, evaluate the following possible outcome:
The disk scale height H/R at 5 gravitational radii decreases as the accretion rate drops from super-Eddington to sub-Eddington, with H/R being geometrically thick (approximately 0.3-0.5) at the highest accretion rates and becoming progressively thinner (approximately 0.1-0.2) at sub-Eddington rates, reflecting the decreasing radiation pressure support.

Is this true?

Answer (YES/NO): NO